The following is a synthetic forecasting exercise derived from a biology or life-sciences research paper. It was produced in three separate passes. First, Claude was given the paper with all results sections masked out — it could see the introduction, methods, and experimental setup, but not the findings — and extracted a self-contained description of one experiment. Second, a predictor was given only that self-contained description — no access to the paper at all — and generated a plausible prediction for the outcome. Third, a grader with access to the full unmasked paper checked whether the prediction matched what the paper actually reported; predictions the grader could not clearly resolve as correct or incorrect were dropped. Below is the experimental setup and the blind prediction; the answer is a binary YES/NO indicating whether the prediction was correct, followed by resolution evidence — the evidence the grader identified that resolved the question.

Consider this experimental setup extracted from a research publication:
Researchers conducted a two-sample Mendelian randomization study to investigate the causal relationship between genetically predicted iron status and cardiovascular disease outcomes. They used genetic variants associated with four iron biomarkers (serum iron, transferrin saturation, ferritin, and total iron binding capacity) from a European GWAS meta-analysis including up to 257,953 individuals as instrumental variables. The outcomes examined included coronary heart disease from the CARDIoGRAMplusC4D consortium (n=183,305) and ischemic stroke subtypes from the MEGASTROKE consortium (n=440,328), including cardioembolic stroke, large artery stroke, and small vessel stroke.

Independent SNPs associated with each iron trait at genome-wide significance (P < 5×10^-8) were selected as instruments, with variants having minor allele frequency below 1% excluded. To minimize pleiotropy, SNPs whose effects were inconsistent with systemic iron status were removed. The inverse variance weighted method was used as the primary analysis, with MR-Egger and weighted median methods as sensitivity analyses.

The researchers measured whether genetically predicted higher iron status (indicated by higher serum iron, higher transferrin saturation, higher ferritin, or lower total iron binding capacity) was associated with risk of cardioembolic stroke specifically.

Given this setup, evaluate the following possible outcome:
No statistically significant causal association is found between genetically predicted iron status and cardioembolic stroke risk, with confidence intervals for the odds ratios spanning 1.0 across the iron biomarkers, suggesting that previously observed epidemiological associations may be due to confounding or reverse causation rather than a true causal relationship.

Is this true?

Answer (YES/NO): NO